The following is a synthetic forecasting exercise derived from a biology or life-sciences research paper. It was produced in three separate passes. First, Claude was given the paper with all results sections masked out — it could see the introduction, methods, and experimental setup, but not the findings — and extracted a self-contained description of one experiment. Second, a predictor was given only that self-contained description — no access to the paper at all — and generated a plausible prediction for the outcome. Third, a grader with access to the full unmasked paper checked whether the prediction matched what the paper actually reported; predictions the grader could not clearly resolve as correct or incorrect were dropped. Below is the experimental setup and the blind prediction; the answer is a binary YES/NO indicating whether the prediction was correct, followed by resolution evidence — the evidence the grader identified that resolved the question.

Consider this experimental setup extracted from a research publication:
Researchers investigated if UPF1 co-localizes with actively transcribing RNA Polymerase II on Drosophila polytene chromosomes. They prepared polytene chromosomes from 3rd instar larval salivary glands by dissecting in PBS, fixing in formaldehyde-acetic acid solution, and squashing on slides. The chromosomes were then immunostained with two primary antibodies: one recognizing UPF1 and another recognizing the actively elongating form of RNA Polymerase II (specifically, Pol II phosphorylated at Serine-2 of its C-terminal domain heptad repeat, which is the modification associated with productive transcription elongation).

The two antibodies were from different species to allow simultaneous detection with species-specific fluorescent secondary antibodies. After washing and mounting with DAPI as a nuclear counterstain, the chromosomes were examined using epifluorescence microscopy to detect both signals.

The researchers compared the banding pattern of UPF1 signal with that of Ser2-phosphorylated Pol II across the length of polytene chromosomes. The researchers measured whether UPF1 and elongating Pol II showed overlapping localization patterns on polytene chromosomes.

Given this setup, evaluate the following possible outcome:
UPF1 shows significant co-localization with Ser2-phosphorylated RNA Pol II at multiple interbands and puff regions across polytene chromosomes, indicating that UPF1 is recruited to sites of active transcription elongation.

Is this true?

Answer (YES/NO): YES